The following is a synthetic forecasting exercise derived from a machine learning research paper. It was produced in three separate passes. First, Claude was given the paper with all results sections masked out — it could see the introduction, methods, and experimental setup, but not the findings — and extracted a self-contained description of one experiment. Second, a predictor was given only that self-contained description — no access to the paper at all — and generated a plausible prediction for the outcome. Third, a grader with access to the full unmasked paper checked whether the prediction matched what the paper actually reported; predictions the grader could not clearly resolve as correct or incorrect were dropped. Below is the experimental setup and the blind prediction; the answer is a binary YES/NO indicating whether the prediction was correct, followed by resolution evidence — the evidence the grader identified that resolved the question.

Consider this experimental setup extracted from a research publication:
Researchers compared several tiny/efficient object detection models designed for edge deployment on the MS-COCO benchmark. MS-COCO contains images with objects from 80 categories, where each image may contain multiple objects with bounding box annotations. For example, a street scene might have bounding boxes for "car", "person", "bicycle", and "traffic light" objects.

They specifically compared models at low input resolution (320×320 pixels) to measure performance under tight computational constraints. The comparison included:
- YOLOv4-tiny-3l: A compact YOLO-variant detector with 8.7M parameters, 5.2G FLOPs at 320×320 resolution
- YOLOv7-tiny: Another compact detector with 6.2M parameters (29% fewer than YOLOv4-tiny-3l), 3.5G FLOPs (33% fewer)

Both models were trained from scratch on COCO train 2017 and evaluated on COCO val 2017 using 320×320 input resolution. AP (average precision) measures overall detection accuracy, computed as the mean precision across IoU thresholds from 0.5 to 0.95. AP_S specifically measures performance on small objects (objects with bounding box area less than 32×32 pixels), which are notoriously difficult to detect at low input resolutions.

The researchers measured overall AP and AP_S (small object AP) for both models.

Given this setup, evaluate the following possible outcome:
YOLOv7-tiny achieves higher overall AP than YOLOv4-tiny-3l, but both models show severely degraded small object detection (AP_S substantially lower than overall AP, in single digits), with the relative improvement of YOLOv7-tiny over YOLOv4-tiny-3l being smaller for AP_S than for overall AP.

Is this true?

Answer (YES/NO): NO